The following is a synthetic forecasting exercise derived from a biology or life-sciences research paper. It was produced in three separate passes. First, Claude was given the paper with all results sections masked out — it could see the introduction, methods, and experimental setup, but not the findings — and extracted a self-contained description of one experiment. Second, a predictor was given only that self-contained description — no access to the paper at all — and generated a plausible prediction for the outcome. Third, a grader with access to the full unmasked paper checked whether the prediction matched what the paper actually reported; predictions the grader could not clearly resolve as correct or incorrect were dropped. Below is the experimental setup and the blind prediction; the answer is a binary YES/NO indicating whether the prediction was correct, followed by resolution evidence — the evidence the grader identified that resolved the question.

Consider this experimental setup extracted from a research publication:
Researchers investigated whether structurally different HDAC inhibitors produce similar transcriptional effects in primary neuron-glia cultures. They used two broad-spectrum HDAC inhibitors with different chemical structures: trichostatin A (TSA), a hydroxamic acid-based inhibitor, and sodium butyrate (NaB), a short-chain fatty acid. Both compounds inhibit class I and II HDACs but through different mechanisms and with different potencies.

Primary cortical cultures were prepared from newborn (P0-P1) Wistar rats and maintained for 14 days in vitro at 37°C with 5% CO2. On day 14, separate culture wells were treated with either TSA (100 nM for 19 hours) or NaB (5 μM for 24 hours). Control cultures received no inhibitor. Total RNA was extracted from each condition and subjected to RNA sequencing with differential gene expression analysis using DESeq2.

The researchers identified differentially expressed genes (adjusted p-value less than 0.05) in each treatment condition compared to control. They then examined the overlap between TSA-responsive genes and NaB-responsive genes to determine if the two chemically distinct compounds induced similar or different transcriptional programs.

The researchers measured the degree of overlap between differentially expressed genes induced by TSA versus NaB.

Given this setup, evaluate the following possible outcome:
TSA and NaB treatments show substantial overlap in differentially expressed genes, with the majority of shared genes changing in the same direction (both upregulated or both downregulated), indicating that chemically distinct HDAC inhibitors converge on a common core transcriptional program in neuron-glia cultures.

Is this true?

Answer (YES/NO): YES